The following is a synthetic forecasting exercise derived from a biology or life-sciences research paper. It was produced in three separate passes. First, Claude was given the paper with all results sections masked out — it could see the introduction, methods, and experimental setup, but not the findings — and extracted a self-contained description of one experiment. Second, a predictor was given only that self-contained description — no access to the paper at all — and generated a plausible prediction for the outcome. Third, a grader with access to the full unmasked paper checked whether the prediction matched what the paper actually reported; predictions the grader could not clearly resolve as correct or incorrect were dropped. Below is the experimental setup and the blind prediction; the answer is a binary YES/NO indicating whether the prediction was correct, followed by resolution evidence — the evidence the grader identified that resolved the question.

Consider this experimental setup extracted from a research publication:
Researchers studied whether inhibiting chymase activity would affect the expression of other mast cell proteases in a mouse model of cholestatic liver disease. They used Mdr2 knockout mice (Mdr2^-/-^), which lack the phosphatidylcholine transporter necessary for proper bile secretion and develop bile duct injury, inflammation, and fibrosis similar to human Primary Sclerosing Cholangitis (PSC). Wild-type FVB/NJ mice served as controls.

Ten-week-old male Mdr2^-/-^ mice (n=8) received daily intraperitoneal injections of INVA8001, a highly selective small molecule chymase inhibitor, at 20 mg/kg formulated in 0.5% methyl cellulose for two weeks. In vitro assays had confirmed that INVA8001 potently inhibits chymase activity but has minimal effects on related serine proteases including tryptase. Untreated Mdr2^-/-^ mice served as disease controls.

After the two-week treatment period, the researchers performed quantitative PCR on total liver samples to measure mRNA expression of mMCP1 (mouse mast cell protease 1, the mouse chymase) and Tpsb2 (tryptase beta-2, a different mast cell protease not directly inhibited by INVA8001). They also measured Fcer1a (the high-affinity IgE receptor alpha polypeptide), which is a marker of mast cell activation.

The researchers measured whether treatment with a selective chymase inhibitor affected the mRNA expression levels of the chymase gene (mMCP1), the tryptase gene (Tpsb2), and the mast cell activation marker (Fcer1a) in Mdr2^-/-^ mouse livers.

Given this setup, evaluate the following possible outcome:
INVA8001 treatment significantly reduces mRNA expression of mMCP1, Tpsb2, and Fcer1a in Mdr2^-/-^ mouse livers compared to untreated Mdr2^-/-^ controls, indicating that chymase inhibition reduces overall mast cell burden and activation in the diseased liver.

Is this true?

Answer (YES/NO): NO